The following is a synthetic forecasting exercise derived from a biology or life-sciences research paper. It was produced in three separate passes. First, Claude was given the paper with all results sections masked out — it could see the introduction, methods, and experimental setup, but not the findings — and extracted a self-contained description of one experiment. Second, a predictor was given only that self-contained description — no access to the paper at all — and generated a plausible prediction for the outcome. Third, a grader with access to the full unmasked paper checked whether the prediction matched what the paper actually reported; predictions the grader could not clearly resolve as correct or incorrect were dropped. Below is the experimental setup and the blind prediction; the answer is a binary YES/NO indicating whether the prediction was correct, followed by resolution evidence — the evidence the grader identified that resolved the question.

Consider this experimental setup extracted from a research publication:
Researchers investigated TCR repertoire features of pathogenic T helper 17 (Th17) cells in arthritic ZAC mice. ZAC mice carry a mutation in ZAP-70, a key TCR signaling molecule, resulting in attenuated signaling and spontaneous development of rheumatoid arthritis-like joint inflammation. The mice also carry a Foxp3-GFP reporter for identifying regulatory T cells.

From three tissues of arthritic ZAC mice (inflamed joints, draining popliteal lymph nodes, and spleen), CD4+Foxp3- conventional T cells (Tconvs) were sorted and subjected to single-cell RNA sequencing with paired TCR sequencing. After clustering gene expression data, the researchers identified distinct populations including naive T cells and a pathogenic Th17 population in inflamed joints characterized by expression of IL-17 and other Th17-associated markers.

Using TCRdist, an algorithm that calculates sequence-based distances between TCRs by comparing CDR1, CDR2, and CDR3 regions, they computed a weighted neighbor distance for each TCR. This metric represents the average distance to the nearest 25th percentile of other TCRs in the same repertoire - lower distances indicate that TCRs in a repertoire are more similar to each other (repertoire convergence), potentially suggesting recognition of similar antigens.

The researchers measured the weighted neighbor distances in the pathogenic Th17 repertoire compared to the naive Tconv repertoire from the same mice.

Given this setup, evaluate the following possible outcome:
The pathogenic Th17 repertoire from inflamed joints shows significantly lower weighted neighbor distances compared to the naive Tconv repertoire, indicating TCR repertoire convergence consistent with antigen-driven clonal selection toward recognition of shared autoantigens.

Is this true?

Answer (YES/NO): NO